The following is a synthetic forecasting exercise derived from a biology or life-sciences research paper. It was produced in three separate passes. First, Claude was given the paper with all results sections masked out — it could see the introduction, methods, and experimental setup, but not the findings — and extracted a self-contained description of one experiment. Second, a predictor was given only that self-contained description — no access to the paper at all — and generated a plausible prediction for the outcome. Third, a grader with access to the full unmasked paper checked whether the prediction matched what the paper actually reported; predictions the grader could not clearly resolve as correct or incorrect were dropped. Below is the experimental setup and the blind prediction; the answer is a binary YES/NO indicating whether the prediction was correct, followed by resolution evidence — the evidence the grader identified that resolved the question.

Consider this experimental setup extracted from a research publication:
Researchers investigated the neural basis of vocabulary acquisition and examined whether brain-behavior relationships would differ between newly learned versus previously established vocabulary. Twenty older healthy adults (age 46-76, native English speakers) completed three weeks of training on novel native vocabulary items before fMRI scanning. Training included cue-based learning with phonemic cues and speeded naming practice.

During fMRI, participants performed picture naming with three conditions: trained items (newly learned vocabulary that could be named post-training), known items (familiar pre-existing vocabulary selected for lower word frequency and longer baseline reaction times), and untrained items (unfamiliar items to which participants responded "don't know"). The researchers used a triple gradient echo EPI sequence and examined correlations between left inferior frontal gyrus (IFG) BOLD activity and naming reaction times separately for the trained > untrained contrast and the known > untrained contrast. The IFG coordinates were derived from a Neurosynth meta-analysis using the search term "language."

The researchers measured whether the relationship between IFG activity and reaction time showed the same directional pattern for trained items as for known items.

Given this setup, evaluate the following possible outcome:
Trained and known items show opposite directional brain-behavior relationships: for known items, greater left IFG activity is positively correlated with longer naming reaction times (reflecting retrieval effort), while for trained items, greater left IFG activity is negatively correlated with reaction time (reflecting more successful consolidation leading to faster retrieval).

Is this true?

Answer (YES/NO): YES